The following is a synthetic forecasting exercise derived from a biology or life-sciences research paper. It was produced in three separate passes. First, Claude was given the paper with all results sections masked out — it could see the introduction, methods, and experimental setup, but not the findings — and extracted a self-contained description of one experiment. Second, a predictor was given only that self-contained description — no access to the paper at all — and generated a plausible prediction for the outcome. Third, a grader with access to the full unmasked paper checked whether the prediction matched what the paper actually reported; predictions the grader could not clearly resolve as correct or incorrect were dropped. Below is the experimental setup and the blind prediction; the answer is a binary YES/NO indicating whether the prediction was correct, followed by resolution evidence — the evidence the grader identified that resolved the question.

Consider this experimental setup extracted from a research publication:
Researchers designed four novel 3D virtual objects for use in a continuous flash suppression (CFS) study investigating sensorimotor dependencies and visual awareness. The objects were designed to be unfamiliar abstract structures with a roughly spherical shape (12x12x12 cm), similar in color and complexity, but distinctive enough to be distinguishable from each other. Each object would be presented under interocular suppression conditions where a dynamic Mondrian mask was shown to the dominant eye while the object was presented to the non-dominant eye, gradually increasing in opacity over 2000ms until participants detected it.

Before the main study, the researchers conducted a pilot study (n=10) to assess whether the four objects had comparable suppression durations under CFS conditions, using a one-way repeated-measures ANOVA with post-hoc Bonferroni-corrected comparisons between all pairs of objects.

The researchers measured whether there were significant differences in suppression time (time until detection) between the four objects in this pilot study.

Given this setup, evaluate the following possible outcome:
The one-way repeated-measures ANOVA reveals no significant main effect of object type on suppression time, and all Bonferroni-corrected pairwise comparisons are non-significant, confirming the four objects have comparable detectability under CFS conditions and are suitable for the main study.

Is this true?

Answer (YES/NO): NO